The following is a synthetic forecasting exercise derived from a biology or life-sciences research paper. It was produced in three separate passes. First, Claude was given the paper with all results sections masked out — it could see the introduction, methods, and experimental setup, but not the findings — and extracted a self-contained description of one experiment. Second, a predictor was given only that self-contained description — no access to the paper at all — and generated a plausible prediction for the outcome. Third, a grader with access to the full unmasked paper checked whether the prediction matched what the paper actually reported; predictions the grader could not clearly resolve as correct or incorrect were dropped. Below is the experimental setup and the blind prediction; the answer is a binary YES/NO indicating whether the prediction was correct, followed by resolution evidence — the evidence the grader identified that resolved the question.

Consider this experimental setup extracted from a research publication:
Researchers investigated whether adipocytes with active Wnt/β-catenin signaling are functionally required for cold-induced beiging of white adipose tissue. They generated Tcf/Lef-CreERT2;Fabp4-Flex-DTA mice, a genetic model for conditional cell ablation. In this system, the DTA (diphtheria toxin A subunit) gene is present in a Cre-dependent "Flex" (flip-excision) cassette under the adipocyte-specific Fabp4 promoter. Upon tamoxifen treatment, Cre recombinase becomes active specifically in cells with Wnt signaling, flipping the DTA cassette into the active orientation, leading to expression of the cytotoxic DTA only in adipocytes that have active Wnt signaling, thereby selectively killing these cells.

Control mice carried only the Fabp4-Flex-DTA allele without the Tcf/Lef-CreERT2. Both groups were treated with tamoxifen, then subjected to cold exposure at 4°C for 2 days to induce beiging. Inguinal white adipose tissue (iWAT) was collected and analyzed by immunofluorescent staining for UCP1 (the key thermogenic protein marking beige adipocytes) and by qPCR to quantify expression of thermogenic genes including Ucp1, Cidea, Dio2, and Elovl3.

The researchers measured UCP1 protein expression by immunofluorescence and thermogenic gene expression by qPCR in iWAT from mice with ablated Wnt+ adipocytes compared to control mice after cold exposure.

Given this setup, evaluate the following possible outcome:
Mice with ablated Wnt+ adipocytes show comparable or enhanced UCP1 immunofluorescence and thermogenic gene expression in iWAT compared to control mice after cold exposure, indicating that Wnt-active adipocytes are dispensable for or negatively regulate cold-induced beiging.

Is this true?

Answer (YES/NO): NO